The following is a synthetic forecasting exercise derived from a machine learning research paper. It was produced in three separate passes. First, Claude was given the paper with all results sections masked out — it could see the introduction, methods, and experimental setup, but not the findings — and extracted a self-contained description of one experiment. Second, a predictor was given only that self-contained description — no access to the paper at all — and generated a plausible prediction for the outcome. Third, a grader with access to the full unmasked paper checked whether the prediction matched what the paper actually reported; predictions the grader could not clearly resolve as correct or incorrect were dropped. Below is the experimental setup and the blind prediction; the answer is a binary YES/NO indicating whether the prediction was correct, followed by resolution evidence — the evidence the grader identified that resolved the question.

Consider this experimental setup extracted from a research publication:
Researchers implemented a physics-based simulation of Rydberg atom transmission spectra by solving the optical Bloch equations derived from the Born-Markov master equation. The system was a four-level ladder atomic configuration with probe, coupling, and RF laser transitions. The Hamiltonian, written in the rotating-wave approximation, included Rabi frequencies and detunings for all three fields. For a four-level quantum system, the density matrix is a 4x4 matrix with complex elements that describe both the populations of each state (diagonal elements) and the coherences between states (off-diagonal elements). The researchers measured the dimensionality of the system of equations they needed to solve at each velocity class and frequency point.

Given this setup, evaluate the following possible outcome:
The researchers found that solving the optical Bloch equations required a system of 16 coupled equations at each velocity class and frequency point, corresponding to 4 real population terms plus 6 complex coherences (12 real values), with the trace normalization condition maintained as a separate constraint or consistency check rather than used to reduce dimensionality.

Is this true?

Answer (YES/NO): YES